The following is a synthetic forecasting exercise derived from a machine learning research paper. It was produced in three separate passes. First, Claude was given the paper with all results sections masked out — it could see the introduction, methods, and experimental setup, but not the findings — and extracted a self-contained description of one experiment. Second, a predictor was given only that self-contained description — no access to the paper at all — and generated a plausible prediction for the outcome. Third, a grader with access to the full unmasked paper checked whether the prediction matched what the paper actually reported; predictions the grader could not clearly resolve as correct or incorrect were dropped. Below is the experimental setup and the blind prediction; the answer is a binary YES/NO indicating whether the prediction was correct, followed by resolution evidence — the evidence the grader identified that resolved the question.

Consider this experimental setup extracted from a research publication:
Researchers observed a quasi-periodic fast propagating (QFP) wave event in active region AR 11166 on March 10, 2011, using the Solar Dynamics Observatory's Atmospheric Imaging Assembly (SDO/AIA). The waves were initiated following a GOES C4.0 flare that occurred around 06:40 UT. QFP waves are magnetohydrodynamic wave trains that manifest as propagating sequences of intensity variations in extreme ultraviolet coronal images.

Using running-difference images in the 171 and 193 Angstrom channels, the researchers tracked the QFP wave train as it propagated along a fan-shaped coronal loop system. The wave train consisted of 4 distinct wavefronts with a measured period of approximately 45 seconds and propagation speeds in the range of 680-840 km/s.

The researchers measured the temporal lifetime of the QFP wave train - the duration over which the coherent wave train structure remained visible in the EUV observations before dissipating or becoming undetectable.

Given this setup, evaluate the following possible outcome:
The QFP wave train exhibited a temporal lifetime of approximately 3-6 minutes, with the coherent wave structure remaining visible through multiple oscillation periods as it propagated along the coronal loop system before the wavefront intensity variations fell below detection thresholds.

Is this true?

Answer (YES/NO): NO